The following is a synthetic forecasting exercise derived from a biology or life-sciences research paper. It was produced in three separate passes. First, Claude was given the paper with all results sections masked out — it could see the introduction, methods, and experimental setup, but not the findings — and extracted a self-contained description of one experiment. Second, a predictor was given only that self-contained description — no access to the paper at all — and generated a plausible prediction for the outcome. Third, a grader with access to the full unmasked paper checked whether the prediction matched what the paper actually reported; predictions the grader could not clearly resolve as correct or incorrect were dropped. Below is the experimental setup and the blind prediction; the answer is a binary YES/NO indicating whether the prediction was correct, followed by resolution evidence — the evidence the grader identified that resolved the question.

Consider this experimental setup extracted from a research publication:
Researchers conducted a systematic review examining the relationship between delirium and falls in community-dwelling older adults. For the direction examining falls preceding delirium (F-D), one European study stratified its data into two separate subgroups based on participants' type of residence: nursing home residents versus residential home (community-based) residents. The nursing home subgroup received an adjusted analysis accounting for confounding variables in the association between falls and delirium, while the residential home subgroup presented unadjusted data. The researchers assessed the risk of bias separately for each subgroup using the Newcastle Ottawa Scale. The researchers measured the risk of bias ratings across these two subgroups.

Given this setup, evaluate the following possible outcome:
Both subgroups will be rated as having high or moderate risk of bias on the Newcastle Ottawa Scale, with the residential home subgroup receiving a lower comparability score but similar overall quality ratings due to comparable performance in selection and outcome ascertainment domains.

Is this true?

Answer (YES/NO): NO